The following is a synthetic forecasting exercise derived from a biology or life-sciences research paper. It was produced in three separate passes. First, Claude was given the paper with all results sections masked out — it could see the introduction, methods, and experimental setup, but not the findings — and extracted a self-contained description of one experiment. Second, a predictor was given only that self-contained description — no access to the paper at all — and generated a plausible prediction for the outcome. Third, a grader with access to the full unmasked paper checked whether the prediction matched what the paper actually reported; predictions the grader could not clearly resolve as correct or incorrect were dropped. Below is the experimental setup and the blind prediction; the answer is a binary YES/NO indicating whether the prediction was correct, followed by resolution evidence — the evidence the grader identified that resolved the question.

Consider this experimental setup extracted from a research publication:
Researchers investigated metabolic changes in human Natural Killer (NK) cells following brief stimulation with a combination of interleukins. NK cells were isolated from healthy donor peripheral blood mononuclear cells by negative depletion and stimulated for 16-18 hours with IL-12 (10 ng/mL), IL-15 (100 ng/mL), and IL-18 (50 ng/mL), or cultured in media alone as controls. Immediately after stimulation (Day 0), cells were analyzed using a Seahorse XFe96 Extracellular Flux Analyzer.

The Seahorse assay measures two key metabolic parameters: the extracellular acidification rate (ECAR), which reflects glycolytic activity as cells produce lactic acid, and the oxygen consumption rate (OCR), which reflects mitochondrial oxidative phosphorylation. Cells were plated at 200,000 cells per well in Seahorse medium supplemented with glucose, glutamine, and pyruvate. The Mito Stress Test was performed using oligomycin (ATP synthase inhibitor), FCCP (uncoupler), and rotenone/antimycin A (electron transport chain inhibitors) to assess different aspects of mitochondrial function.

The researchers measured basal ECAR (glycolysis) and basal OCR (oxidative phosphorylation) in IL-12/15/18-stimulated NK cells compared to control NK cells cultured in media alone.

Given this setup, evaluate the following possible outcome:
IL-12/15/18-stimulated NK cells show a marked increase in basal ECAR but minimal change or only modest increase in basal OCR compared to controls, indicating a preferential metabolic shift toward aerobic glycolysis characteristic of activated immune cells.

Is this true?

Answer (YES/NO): NO